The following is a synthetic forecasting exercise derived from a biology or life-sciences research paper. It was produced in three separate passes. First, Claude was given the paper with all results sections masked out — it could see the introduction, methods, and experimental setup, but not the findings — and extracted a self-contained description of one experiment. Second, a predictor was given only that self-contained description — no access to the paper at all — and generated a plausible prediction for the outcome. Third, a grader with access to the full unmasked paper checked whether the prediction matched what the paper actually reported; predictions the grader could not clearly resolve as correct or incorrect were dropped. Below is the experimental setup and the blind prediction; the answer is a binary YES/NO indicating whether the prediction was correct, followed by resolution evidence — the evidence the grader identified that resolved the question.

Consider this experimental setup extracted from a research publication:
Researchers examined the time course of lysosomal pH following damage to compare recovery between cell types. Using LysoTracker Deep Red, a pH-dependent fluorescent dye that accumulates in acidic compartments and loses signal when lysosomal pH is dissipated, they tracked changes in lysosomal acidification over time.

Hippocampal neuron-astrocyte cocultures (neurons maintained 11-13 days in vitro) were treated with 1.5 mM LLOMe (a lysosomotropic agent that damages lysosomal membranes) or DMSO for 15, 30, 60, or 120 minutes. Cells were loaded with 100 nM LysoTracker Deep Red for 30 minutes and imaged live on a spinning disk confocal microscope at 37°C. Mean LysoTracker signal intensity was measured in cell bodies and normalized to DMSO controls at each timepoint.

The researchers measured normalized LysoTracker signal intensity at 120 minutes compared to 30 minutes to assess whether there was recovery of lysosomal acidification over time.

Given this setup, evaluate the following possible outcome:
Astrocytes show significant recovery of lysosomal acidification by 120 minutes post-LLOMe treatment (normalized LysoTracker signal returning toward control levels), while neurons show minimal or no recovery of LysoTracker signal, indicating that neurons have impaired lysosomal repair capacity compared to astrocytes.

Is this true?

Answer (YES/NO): NO